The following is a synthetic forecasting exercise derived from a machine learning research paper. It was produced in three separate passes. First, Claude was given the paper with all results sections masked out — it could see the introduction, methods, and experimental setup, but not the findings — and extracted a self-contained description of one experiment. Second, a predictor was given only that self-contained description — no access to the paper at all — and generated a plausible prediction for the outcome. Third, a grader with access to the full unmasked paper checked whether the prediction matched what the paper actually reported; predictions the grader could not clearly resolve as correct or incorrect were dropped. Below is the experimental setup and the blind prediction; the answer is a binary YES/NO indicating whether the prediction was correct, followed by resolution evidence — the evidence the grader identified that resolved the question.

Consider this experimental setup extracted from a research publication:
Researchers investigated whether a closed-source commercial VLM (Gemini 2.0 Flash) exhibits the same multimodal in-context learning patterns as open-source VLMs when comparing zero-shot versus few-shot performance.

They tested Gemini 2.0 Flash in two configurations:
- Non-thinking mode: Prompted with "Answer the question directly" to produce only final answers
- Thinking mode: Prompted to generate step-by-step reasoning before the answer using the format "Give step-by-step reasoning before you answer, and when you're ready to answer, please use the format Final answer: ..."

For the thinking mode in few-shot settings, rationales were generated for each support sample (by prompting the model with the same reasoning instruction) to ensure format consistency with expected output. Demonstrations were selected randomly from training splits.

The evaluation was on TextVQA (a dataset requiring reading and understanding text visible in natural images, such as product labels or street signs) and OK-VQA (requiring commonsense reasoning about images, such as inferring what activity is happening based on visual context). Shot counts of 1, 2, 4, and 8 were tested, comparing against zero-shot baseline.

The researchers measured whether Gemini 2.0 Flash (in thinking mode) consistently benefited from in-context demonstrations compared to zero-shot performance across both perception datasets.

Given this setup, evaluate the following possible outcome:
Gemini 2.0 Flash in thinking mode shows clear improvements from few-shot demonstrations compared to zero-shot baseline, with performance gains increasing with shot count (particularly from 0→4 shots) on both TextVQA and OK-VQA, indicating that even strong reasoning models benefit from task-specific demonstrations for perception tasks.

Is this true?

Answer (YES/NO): NO